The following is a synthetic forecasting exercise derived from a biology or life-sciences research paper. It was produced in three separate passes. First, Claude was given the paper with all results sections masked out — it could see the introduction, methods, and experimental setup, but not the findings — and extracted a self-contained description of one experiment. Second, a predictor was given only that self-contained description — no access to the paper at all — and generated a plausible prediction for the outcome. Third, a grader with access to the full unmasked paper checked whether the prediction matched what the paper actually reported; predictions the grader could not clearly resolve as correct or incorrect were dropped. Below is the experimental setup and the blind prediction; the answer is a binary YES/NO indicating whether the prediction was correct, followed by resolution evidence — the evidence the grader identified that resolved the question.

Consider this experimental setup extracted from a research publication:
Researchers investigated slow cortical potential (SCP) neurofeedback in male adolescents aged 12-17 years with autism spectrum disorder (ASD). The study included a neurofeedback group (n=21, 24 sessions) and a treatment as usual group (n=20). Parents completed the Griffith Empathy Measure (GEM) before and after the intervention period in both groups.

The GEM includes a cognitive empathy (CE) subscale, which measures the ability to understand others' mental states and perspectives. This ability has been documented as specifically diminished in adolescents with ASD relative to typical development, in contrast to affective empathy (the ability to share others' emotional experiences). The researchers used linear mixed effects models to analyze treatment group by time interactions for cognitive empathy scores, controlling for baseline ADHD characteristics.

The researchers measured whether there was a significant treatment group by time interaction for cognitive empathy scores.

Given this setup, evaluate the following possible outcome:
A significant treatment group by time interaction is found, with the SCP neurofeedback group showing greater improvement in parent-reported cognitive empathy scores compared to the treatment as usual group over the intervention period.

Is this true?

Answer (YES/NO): NO